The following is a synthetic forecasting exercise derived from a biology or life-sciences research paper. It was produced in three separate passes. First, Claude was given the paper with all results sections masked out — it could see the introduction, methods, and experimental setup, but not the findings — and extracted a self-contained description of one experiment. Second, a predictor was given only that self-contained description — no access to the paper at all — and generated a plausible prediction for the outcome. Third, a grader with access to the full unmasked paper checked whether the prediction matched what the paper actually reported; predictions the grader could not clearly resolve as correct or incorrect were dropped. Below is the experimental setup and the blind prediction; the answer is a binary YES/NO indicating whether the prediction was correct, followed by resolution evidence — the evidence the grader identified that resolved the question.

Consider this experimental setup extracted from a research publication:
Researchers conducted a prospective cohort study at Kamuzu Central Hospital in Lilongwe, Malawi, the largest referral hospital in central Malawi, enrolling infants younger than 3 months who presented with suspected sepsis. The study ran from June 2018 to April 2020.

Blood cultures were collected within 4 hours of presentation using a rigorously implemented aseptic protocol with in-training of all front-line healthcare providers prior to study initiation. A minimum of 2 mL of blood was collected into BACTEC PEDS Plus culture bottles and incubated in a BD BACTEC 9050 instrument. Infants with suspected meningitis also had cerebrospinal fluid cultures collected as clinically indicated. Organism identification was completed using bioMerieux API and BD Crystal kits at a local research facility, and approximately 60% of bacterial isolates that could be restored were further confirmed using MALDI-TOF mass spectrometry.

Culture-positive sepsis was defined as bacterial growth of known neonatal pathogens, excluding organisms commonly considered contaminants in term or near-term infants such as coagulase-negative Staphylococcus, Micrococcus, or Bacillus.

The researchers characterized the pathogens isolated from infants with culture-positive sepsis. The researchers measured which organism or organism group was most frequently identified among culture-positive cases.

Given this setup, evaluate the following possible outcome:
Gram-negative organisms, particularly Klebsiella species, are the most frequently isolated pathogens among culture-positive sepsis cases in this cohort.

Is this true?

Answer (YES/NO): NO